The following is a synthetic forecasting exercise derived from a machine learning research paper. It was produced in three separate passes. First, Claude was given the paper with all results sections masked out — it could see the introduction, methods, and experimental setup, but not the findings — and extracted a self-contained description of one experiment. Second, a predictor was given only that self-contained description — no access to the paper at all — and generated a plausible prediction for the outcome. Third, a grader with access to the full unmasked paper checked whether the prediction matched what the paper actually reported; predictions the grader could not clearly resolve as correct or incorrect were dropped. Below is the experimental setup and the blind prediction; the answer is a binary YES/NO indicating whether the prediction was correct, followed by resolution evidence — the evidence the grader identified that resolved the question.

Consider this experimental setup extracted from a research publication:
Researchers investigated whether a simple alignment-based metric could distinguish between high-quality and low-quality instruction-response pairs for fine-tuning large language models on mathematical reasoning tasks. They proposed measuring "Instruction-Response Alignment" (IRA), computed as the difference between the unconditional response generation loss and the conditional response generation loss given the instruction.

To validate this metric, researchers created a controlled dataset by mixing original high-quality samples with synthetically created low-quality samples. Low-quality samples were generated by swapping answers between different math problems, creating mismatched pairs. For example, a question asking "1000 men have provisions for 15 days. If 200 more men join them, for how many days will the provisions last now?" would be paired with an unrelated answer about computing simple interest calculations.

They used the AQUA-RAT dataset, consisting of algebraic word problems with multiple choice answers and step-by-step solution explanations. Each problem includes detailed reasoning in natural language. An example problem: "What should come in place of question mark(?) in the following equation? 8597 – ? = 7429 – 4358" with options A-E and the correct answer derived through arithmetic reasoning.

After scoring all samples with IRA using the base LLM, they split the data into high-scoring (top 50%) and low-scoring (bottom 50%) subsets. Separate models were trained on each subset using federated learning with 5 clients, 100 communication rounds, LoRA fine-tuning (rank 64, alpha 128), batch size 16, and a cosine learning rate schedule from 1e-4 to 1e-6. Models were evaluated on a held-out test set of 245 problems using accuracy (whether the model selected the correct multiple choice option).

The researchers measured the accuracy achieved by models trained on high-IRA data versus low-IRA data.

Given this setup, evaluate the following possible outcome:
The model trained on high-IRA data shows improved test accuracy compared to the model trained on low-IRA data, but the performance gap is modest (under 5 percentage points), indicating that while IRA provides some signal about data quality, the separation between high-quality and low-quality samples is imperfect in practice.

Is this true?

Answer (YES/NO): NO